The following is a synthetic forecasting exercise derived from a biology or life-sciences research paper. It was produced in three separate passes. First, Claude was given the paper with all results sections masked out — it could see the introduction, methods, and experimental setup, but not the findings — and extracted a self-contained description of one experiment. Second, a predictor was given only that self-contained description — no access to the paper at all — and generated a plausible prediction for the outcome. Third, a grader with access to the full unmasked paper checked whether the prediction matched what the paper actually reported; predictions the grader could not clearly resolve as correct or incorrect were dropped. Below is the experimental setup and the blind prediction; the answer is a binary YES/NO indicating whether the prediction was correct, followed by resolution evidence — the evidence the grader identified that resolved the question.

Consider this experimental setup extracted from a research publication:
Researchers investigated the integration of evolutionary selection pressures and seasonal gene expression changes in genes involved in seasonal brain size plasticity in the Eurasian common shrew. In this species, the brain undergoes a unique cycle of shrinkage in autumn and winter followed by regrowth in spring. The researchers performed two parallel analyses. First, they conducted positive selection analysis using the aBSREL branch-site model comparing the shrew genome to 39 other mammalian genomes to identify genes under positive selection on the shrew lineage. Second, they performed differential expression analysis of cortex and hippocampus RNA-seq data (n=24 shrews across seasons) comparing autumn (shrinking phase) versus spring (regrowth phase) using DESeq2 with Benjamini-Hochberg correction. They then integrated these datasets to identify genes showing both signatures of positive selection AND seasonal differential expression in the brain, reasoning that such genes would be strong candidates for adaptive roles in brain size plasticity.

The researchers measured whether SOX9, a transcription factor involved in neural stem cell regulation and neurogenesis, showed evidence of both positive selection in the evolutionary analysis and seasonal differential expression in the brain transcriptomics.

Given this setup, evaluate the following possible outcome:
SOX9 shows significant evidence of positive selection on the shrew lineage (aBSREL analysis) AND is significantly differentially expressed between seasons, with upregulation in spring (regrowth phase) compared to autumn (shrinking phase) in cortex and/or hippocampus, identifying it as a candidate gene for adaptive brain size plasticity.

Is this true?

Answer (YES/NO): YES